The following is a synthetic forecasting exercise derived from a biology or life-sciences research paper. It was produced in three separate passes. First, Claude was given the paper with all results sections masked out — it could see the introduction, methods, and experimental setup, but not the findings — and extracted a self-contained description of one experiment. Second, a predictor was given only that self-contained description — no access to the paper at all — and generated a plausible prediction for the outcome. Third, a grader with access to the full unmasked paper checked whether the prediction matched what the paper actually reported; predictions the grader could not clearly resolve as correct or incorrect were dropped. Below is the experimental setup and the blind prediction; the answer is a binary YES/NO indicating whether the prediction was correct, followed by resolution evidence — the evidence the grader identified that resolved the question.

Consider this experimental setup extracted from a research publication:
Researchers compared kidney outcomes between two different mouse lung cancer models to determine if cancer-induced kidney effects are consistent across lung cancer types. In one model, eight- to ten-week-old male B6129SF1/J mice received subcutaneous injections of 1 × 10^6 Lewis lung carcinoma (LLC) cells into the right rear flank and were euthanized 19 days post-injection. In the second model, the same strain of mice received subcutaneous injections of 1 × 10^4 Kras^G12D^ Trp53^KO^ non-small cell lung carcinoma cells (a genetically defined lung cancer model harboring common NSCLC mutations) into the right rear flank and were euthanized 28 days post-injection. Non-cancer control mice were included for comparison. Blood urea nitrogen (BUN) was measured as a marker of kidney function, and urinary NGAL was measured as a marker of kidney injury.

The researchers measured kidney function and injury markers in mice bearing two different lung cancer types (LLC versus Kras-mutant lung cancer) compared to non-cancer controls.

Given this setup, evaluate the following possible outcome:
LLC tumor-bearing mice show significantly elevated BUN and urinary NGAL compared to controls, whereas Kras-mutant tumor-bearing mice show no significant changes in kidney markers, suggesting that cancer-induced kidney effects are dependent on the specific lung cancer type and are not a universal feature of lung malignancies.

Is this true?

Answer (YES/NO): NO